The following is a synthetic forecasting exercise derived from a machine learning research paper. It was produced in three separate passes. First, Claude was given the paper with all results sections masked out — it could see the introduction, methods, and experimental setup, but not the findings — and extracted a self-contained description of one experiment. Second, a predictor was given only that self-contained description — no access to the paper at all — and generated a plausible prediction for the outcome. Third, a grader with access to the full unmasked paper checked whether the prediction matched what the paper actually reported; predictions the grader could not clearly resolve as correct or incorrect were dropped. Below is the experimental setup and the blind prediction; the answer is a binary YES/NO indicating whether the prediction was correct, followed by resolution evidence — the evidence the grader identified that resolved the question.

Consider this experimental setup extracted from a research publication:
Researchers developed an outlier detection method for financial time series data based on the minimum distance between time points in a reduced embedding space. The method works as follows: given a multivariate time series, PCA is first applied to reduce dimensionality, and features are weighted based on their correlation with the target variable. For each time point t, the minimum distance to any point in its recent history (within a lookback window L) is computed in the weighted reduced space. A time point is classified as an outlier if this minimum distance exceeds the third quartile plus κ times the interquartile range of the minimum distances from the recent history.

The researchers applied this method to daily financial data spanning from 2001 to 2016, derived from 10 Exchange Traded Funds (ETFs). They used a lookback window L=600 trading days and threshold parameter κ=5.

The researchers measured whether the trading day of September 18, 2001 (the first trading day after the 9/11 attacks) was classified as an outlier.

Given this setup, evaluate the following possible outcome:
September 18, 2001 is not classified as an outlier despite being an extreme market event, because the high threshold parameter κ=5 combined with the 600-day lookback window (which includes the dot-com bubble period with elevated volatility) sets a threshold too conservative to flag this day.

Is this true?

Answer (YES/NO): NO